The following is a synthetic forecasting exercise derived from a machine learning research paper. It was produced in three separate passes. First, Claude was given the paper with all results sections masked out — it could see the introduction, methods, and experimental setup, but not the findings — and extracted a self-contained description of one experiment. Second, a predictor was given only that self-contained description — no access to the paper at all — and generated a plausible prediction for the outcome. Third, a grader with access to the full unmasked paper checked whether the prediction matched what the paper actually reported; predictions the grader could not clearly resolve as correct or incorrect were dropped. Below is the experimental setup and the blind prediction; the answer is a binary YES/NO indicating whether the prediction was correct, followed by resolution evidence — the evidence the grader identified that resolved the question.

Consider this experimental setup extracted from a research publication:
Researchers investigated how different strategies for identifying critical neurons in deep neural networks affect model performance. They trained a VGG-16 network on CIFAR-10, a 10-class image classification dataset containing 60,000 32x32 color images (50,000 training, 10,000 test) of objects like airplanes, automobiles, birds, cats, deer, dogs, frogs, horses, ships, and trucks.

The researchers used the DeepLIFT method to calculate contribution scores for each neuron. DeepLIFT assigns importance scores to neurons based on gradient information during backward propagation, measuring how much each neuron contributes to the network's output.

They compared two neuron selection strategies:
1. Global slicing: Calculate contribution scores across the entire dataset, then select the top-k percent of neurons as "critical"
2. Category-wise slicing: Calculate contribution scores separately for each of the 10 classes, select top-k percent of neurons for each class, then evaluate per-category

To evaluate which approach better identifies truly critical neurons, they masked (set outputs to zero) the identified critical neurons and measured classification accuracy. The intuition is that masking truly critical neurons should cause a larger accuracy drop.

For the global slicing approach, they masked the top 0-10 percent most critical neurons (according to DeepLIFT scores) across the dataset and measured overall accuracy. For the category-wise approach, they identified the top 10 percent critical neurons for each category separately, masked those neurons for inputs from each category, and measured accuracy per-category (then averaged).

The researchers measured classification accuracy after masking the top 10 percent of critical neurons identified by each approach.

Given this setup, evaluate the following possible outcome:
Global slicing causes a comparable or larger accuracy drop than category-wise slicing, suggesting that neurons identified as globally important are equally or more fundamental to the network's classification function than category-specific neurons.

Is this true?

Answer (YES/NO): NO